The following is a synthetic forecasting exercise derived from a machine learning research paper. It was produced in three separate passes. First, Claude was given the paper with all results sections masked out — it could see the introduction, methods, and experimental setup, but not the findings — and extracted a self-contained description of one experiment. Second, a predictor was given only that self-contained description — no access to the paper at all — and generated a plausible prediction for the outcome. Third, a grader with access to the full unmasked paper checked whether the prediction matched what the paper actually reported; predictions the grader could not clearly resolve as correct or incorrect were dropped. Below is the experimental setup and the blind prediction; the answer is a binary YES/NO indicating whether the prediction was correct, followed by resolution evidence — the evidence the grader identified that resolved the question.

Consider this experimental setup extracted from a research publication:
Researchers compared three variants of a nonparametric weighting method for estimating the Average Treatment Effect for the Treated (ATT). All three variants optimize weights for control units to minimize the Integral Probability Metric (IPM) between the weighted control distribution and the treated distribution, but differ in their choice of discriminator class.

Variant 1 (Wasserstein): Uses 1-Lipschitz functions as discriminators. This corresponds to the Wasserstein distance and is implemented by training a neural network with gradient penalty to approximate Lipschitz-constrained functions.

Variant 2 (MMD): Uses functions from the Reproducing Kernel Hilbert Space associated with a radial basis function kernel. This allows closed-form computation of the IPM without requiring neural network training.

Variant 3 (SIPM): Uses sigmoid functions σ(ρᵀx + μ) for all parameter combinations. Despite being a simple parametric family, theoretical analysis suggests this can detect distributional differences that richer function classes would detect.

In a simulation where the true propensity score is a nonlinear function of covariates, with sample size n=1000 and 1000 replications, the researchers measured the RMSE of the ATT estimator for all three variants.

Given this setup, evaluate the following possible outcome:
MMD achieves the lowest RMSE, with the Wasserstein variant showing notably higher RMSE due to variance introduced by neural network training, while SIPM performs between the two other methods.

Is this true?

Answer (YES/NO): NO